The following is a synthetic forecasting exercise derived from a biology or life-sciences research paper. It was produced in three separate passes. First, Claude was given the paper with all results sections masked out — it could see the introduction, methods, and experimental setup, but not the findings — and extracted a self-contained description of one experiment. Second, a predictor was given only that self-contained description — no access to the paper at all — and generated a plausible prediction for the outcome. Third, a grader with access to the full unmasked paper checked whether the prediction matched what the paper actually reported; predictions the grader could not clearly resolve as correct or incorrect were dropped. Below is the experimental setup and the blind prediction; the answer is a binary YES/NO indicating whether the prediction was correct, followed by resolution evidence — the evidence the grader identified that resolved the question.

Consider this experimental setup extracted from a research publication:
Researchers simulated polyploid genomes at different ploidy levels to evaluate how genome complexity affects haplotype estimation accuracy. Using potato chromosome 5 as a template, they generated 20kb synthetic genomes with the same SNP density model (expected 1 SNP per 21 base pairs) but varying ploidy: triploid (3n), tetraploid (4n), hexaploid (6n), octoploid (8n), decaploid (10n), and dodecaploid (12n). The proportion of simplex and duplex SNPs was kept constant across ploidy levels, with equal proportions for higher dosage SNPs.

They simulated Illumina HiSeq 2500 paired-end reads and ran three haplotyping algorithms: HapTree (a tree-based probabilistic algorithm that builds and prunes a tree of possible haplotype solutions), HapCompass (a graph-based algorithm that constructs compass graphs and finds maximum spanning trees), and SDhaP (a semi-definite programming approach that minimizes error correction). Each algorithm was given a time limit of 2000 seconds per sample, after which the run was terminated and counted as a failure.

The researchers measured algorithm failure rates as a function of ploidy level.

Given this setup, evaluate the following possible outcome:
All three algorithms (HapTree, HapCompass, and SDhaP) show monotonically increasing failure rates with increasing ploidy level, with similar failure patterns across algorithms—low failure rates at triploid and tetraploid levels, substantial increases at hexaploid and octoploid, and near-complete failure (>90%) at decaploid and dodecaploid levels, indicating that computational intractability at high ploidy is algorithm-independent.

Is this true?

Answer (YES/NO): NO